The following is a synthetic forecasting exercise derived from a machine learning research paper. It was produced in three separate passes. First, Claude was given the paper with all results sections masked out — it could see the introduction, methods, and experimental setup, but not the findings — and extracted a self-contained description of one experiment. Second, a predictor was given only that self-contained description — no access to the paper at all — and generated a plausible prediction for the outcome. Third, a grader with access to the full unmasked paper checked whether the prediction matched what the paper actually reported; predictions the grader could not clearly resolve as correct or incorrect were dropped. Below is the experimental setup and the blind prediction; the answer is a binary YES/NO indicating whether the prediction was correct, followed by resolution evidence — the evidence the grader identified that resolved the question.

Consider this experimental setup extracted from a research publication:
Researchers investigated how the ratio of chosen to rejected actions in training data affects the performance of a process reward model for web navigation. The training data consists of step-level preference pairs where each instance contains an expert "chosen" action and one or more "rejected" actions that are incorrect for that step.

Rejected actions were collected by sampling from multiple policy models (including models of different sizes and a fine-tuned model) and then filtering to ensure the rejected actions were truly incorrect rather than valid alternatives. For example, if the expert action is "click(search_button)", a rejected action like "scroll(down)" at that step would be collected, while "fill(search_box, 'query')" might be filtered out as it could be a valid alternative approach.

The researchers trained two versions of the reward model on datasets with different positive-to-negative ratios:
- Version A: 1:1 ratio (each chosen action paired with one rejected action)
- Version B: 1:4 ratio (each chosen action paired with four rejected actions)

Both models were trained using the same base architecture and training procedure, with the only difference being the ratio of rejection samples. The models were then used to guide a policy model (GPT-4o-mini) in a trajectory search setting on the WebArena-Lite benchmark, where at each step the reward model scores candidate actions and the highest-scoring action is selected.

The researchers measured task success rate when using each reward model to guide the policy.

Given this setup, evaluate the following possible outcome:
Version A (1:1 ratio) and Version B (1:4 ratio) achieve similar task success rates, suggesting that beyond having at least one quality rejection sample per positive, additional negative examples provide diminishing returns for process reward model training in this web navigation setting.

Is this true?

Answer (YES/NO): NO